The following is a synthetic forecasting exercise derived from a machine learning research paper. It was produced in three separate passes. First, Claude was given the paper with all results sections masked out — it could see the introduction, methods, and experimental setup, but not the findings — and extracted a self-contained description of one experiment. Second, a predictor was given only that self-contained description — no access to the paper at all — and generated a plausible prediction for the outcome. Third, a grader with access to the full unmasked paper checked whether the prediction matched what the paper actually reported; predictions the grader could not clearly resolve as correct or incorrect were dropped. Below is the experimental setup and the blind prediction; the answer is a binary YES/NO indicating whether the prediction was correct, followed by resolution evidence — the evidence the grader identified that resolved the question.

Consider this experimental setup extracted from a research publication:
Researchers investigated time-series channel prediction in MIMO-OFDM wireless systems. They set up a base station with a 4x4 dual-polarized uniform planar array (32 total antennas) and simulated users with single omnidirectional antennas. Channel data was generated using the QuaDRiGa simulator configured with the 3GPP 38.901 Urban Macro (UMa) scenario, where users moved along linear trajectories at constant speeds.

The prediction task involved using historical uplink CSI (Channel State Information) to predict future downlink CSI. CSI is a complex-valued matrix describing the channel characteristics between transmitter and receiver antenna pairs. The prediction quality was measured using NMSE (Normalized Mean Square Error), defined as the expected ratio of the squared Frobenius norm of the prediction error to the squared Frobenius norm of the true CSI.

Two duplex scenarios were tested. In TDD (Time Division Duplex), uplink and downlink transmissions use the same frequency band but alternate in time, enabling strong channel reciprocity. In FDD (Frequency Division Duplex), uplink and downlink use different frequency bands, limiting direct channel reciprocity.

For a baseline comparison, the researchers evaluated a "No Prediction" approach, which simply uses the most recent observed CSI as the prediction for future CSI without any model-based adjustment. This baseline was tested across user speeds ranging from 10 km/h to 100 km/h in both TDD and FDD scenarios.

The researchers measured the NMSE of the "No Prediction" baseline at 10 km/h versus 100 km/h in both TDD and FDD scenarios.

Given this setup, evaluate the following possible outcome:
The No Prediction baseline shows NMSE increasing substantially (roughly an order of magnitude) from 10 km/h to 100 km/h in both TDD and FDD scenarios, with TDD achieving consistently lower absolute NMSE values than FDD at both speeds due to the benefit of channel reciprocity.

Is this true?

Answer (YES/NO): NO